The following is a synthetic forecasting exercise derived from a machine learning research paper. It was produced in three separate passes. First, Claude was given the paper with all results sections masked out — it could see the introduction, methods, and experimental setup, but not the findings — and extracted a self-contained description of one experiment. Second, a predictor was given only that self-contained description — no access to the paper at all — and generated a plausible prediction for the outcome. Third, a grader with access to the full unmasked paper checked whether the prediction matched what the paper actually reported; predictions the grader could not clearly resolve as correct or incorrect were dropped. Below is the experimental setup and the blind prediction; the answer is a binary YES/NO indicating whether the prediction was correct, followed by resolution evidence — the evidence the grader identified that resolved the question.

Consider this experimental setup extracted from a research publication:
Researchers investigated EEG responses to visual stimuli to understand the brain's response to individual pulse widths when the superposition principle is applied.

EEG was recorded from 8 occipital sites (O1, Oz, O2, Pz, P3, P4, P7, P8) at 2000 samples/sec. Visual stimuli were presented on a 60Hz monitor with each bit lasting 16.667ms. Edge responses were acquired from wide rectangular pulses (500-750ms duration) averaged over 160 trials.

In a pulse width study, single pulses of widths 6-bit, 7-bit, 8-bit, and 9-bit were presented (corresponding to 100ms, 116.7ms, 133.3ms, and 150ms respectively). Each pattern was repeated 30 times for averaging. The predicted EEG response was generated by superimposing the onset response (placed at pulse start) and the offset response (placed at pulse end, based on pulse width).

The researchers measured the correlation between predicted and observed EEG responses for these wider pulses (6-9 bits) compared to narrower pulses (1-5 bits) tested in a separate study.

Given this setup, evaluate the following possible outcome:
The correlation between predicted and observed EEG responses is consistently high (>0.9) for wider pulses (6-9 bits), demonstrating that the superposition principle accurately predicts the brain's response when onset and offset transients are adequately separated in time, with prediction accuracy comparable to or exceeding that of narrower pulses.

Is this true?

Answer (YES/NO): NO